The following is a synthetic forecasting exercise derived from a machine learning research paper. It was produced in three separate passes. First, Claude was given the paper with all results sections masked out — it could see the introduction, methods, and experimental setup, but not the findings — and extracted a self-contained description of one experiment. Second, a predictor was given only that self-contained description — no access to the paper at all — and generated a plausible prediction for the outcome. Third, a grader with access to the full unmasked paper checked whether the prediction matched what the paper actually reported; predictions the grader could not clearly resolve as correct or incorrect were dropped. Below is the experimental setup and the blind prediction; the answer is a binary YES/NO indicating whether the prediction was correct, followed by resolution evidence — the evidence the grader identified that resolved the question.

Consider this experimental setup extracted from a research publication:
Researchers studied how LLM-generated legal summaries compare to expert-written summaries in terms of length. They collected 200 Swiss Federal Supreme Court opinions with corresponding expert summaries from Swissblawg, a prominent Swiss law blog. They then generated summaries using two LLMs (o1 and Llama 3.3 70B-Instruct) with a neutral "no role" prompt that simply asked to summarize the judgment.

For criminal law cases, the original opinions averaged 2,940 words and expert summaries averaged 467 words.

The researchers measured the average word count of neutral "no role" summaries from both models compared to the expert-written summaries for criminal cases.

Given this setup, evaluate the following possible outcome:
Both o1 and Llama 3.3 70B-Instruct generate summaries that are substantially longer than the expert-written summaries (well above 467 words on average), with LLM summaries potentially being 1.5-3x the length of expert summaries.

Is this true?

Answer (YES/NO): NO